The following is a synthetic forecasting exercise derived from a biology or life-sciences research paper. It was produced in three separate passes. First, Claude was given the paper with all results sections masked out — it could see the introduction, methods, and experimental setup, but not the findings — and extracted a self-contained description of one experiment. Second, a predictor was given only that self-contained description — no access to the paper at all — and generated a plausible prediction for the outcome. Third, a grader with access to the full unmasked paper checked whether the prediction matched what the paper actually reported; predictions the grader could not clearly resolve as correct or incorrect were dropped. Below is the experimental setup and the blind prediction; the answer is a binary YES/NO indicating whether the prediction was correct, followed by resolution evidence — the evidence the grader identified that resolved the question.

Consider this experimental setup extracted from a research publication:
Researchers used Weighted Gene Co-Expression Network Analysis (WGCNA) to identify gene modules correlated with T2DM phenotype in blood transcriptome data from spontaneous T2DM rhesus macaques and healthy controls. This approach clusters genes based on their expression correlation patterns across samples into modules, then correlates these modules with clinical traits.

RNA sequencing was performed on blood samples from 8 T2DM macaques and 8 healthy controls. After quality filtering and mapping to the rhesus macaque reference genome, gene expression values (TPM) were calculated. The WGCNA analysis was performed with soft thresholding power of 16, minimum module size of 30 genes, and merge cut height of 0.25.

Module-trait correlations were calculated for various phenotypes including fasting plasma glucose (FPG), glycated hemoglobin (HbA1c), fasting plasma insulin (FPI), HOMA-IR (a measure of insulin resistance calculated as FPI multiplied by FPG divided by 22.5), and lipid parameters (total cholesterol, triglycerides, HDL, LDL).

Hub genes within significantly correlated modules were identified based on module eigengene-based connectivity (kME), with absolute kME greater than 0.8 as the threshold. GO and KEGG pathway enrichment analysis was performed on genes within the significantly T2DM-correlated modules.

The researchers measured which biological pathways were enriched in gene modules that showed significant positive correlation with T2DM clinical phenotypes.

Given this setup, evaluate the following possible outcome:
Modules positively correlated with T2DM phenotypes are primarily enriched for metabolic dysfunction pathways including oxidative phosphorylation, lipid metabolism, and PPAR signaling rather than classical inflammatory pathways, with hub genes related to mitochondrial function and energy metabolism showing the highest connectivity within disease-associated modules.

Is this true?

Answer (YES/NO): NO